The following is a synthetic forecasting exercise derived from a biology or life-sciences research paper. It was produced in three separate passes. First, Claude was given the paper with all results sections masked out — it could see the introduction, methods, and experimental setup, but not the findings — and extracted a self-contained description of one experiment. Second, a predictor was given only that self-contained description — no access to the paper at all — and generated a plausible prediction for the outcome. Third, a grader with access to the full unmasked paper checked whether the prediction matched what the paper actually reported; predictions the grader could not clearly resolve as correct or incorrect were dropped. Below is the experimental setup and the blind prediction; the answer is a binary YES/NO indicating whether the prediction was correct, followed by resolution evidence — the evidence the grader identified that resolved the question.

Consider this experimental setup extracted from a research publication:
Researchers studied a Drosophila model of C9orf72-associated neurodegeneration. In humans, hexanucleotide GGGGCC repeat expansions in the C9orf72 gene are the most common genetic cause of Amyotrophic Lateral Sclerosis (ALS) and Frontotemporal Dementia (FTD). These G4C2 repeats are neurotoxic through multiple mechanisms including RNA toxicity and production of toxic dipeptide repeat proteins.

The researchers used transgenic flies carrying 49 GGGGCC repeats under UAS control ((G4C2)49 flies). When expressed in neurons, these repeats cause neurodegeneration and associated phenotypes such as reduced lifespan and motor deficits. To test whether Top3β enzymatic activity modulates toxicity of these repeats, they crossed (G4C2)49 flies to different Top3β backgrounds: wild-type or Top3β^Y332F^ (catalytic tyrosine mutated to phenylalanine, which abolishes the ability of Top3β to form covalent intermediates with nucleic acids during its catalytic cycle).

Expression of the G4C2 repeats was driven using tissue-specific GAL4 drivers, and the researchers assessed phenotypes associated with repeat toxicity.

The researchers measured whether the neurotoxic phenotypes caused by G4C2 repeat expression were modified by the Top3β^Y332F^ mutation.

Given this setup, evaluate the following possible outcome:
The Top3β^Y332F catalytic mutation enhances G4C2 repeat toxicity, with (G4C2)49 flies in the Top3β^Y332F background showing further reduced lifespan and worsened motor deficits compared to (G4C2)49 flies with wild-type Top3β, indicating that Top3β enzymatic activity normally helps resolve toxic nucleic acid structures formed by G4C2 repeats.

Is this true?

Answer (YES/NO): NO